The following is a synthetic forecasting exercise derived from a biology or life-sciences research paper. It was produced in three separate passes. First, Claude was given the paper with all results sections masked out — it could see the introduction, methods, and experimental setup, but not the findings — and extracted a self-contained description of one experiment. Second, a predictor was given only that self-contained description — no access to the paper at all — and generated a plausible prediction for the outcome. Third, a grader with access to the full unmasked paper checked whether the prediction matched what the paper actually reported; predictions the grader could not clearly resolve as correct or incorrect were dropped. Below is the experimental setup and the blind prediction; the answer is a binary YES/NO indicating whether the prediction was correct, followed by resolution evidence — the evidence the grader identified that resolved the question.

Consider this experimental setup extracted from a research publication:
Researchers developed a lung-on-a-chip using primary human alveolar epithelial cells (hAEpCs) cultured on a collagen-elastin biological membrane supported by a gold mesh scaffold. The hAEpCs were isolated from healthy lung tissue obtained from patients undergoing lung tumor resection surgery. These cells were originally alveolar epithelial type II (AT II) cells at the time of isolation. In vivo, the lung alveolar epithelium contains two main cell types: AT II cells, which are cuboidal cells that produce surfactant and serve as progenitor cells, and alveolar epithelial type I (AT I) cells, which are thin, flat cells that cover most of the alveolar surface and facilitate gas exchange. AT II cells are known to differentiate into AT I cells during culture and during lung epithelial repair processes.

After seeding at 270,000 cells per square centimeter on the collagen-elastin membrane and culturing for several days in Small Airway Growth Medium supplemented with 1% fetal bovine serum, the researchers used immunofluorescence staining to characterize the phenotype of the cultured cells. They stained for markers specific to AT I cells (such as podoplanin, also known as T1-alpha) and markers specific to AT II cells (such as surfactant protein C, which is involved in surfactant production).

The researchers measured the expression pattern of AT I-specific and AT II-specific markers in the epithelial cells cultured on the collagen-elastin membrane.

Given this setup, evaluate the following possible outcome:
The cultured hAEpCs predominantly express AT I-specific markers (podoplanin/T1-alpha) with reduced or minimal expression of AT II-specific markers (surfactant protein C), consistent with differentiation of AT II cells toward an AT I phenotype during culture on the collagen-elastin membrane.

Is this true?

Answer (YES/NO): NO